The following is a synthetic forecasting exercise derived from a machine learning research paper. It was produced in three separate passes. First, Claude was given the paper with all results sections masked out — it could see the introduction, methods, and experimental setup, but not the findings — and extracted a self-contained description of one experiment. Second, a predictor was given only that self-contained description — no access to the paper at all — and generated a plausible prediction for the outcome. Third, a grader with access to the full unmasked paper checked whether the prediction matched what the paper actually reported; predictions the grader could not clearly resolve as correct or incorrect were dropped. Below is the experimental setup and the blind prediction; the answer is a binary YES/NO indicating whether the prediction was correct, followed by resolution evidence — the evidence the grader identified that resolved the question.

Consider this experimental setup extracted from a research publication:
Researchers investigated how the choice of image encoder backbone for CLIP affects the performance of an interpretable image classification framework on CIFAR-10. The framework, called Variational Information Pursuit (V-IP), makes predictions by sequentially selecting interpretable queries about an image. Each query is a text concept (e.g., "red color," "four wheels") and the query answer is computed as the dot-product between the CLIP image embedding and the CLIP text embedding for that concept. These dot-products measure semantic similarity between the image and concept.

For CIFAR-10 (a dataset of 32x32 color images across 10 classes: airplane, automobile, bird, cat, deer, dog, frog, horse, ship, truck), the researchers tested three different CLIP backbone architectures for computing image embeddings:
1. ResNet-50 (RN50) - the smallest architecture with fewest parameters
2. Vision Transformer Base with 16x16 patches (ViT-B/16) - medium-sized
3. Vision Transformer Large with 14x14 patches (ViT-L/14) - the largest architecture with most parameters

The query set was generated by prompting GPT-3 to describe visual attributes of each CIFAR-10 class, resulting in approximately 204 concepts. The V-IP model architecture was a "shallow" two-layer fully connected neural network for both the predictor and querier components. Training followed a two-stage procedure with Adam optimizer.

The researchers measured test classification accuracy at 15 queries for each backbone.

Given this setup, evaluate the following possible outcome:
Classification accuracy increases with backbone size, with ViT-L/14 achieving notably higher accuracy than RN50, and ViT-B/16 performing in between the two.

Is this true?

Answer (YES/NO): YES